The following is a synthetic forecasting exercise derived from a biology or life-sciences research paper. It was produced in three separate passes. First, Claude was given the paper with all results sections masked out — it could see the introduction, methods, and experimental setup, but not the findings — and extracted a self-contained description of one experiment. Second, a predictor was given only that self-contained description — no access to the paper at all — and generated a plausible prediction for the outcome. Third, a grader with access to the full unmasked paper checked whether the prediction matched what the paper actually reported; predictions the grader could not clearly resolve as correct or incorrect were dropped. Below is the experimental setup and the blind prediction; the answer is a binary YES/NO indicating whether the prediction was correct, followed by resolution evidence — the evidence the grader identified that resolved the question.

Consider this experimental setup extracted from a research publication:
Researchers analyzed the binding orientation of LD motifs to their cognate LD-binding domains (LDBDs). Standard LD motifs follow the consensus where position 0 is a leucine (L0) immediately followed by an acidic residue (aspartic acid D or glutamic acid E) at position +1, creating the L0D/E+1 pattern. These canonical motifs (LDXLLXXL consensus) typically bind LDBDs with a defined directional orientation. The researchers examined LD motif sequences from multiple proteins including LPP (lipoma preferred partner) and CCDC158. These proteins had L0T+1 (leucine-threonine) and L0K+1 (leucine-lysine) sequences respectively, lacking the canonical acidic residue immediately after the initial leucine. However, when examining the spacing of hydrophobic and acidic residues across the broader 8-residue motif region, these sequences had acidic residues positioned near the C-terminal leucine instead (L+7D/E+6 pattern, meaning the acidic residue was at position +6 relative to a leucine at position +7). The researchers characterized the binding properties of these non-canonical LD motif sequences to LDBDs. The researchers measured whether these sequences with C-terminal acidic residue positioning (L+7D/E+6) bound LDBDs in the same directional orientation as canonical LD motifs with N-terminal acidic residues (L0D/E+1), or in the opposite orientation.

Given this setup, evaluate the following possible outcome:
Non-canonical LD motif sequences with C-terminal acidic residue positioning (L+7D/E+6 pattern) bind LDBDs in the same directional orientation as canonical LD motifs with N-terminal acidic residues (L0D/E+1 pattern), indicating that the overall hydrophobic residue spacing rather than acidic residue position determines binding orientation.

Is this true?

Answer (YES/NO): NO